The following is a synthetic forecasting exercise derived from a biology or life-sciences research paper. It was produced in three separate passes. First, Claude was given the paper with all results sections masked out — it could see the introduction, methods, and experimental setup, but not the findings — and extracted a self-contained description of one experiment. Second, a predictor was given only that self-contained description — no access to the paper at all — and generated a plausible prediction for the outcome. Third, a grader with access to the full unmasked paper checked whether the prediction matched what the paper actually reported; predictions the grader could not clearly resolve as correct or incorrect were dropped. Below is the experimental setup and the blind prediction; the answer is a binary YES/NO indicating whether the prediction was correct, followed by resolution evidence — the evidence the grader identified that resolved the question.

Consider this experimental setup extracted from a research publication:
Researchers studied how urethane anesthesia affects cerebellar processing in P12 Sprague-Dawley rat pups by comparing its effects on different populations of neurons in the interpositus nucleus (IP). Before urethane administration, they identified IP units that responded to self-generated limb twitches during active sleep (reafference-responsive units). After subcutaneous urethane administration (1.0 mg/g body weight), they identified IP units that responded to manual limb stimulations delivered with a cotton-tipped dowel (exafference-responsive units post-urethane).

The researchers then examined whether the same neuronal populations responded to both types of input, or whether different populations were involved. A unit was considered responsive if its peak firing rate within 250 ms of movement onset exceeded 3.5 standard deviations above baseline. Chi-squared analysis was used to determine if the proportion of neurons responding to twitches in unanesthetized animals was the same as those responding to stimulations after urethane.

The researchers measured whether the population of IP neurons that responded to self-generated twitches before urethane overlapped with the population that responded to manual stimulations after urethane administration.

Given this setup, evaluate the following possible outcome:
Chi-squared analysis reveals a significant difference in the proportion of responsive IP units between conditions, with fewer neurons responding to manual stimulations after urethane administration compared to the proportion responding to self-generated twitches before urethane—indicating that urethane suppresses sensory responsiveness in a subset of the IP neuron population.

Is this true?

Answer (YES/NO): NO